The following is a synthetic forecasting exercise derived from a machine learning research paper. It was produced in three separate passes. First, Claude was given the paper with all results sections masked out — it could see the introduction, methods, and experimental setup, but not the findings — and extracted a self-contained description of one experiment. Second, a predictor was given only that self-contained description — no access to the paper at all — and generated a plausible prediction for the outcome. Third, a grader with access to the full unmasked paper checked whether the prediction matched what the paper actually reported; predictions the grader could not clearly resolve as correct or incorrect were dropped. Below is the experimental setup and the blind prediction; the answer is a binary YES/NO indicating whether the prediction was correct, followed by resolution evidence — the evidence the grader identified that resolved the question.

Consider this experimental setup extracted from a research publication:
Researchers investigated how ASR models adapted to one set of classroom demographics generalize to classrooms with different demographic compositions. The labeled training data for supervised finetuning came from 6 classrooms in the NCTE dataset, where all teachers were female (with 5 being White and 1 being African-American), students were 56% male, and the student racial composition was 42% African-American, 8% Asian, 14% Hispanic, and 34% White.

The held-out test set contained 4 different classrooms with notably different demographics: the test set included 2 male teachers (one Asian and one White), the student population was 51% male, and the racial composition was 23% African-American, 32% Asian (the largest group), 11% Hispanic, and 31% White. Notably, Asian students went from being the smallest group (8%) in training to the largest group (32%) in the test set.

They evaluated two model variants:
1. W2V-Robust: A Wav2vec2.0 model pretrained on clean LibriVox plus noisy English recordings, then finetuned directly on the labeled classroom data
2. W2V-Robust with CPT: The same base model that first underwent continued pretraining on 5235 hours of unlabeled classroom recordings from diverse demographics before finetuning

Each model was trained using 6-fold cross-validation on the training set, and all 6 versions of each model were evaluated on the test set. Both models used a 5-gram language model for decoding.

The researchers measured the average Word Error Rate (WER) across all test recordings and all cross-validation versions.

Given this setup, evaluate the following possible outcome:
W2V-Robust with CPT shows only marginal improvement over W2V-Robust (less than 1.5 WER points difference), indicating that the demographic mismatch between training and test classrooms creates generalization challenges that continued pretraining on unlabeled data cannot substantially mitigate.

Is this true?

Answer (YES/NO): NO